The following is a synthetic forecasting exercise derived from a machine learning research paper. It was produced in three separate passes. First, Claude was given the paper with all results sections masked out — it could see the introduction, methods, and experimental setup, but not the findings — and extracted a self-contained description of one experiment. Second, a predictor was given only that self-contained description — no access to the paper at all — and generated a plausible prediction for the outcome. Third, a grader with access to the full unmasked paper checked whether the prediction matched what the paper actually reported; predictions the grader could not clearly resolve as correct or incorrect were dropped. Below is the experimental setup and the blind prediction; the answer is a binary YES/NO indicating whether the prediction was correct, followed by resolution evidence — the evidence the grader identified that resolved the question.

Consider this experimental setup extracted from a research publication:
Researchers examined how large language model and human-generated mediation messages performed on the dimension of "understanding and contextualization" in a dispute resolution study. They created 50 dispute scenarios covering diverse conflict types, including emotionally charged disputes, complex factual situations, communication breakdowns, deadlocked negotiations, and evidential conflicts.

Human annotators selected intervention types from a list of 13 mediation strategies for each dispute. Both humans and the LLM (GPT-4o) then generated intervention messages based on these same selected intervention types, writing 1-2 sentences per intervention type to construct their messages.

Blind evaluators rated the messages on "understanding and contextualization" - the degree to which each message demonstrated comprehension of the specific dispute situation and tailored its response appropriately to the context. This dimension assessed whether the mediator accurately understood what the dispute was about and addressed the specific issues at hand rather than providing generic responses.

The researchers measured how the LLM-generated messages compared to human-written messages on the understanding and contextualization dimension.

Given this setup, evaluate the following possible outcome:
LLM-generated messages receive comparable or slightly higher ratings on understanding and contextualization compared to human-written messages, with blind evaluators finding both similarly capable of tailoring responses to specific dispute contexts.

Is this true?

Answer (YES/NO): YES